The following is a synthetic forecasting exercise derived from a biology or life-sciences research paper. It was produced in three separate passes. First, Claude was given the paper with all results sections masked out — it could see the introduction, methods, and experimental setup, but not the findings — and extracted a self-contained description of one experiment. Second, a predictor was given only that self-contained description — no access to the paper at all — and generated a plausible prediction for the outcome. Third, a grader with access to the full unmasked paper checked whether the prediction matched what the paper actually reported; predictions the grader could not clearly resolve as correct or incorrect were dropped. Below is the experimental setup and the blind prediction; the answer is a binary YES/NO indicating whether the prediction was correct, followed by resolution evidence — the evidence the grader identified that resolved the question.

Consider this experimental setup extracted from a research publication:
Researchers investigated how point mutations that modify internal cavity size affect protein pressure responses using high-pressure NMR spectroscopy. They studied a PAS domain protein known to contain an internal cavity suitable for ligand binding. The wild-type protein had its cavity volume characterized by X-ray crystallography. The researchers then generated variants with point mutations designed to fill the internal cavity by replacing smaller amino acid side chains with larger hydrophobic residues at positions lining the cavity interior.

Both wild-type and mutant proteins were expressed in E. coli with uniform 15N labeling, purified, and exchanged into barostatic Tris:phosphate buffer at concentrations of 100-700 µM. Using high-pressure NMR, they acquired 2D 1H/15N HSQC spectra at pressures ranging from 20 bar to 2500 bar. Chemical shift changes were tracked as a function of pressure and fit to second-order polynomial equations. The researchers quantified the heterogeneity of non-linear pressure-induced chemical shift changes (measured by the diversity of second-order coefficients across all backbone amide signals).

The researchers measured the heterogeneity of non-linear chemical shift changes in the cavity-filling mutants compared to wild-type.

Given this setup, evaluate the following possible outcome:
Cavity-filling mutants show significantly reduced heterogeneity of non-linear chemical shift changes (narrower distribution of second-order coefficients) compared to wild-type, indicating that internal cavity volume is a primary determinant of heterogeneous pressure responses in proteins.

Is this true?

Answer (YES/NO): NO